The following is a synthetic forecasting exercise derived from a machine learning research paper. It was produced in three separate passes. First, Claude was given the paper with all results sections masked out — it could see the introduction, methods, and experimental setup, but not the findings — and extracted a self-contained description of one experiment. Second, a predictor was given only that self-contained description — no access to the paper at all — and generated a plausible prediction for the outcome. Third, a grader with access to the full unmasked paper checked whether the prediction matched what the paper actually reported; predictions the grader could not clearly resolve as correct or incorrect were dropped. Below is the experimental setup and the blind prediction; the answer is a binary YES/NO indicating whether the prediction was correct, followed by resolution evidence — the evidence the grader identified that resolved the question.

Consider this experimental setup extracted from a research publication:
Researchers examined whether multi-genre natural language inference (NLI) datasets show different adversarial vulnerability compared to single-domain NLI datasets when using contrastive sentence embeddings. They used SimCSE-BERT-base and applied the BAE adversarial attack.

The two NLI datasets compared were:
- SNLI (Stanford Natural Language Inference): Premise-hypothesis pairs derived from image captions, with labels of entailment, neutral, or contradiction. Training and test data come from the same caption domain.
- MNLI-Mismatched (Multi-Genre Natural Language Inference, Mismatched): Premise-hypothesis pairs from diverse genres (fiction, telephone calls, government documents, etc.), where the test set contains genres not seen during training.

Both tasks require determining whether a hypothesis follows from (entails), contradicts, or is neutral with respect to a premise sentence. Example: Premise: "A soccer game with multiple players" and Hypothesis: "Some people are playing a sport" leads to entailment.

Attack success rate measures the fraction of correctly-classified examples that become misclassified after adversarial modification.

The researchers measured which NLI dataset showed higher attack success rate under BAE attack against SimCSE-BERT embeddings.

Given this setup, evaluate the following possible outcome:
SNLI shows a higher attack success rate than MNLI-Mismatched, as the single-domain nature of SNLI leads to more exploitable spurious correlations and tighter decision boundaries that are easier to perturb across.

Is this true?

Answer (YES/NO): YES